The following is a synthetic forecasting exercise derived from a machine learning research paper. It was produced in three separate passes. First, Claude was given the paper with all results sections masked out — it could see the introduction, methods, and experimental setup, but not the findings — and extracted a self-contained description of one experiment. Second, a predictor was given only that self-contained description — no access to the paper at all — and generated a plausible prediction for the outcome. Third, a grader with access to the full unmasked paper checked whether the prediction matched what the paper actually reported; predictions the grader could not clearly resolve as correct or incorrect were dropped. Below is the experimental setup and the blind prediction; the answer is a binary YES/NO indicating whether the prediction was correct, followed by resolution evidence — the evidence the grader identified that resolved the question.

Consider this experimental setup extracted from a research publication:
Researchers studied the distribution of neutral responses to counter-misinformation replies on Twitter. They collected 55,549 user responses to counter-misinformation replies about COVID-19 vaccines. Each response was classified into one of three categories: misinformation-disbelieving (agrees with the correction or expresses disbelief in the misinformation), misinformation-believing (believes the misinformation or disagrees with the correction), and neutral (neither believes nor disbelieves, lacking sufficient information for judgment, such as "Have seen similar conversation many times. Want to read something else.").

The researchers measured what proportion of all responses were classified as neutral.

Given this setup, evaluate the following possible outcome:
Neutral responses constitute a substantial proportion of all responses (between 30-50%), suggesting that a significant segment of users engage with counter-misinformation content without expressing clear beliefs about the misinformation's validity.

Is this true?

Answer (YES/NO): NO